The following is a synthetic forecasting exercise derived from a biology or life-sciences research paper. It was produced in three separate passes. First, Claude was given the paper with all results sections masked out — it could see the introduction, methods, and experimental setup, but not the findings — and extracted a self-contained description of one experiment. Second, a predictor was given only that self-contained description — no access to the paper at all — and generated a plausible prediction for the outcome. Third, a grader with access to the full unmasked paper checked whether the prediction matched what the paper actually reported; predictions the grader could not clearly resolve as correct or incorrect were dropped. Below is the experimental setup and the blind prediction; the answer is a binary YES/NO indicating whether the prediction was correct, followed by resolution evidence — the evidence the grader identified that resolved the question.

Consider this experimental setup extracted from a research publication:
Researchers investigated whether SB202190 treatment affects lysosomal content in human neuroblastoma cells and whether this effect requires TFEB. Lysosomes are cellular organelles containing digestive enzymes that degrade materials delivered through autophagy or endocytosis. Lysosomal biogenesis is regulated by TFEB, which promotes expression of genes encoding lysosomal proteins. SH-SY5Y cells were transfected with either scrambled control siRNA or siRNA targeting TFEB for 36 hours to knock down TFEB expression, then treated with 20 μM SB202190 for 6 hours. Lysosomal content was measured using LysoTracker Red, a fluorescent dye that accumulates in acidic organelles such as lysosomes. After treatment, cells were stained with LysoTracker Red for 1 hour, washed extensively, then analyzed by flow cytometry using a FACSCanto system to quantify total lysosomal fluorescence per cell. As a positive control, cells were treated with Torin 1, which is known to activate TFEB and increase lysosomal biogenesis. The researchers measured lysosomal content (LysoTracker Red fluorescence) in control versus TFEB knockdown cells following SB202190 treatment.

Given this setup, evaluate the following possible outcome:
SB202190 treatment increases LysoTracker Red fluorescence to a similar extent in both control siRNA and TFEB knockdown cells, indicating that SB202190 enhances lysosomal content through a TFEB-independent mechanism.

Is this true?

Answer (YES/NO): NO